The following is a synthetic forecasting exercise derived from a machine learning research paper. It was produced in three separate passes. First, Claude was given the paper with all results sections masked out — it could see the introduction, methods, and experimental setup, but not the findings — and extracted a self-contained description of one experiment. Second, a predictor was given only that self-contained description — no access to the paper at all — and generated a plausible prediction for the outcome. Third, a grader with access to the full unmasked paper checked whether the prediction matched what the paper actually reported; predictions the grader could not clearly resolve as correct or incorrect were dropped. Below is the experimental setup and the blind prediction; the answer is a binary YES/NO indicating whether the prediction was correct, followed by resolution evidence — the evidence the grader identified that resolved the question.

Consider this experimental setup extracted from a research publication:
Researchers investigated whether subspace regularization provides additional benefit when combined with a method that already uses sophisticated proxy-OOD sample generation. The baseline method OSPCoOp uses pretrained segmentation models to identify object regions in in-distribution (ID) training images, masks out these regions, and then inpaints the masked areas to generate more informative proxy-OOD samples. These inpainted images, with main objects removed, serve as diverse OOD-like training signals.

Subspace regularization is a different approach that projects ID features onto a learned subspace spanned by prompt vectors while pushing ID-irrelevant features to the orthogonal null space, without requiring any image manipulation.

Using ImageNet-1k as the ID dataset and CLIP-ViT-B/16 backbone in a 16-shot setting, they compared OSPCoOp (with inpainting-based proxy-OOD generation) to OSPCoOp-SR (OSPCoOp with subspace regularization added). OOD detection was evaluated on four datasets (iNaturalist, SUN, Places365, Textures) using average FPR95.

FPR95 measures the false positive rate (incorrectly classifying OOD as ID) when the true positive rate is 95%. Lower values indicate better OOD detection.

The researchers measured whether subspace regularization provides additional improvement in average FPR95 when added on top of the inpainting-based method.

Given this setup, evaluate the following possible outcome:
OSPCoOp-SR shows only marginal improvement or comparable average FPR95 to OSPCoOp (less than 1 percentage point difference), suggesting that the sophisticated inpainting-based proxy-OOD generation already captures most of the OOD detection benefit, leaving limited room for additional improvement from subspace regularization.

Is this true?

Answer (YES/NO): YES